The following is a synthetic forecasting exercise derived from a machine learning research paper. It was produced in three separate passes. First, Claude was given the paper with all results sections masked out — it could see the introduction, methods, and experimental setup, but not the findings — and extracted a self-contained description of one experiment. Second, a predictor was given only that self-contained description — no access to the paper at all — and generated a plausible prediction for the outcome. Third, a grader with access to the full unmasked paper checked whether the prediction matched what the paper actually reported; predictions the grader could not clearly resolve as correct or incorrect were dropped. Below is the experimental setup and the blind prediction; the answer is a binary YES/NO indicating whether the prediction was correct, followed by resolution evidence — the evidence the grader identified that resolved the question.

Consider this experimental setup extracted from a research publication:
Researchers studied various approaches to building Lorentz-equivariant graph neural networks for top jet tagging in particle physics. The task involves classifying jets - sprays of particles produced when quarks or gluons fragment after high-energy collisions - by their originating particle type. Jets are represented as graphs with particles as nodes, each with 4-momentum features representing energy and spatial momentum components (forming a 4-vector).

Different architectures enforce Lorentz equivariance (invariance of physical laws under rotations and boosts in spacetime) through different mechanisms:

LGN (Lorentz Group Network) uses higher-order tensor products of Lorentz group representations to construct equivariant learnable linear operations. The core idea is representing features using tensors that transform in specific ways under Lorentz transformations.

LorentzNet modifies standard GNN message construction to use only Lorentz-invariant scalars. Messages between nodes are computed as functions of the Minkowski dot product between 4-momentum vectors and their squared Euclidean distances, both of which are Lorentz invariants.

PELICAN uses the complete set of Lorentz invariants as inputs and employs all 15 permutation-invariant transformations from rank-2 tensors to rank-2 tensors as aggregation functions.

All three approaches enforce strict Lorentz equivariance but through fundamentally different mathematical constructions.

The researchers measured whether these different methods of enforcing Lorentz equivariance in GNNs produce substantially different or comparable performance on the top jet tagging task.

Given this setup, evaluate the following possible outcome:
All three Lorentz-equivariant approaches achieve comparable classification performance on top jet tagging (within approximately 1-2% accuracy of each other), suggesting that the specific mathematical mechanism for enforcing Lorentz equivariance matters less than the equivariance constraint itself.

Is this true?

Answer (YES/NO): NO